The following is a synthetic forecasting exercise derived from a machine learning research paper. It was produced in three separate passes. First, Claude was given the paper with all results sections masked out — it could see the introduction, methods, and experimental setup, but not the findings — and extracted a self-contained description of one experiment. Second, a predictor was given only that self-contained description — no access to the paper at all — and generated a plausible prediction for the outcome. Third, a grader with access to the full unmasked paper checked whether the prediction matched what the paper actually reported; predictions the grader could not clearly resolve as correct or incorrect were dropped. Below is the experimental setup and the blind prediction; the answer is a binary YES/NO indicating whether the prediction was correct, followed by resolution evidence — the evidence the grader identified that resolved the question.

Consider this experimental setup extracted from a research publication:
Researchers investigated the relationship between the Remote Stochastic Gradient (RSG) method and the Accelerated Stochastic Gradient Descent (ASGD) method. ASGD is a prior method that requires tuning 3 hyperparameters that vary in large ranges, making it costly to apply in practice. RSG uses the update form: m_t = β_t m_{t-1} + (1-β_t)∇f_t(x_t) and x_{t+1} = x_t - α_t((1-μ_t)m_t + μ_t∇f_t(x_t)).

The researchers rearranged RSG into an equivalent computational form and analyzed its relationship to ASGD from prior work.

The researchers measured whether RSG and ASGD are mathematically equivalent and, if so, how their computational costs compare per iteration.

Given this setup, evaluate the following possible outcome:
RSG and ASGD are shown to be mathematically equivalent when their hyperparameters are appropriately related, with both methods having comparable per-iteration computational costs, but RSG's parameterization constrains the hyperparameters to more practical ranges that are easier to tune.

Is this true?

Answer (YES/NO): NO